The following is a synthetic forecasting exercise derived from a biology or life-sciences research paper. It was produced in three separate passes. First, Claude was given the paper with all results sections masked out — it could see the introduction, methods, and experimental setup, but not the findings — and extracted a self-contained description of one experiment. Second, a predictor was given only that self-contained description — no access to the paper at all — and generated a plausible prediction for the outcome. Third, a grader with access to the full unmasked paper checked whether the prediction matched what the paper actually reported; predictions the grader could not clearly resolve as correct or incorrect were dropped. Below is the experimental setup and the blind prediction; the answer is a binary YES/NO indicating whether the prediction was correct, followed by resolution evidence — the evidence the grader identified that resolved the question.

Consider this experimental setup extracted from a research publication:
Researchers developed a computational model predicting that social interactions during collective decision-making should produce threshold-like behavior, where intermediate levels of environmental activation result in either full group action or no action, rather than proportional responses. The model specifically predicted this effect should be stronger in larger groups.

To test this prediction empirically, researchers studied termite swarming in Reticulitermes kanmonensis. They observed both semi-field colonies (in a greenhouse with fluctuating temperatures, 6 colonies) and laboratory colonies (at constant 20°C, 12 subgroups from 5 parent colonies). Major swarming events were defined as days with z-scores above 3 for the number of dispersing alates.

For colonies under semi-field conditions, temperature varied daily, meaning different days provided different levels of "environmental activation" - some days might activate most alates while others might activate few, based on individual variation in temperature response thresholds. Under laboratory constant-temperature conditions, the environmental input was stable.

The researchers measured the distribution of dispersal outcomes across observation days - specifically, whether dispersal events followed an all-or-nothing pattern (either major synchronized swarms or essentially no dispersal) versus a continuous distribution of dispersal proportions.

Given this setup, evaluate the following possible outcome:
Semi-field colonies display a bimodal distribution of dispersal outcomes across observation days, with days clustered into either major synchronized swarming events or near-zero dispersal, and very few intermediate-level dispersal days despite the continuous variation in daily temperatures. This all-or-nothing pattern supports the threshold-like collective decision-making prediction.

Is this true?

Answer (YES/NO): YES